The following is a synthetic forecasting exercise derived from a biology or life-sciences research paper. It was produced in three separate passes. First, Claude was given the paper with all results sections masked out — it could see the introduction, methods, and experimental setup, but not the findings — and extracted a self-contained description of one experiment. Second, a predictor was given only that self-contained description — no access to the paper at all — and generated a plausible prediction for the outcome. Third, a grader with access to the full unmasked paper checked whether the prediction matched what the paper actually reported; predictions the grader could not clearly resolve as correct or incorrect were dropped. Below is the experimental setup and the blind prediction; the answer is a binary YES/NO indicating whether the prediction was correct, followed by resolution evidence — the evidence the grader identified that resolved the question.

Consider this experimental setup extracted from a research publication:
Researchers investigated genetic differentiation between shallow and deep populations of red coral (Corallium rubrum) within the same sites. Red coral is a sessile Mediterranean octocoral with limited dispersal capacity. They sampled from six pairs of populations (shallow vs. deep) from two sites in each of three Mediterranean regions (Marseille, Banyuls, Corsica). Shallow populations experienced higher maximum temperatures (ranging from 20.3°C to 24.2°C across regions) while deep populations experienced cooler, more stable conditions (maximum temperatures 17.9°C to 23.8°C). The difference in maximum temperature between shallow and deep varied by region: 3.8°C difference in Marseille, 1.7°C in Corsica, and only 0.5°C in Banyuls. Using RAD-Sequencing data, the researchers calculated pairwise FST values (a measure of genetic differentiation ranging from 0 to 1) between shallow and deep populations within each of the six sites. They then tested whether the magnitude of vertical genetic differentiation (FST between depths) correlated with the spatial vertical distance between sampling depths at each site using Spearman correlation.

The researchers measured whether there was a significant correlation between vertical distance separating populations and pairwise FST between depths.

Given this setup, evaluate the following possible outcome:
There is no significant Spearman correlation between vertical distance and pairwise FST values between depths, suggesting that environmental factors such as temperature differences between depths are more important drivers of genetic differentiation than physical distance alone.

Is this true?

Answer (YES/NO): YES